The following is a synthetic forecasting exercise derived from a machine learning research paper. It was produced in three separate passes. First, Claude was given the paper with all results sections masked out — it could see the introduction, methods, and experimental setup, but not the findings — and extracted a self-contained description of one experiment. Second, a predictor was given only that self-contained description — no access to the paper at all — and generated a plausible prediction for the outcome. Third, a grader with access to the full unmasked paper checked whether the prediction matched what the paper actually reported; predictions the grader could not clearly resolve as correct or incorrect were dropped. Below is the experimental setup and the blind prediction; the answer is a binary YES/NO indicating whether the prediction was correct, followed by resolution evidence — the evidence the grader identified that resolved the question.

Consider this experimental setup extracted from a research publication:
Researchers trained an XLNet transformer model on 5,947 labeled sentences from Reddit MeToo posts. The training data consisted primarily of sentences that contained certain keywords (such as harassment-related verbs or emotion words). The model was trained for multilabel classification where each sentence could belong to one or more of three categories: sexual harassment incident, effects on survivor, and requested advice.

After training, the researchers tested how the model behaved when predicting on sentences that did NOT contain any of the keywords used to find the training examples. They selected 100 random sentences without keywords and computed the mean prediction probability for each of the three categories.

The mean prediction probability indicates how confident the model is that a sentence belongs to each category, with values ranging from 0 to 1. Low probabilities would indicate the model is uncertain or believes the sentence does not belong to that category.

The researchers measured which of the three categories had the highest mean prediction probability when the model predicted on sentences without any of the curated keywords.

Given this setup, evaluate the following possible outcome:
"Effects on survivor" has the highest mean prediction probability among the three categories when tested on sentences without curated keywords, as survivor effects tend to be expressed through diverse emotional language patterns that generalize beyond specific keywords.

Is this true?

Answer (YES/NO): YES